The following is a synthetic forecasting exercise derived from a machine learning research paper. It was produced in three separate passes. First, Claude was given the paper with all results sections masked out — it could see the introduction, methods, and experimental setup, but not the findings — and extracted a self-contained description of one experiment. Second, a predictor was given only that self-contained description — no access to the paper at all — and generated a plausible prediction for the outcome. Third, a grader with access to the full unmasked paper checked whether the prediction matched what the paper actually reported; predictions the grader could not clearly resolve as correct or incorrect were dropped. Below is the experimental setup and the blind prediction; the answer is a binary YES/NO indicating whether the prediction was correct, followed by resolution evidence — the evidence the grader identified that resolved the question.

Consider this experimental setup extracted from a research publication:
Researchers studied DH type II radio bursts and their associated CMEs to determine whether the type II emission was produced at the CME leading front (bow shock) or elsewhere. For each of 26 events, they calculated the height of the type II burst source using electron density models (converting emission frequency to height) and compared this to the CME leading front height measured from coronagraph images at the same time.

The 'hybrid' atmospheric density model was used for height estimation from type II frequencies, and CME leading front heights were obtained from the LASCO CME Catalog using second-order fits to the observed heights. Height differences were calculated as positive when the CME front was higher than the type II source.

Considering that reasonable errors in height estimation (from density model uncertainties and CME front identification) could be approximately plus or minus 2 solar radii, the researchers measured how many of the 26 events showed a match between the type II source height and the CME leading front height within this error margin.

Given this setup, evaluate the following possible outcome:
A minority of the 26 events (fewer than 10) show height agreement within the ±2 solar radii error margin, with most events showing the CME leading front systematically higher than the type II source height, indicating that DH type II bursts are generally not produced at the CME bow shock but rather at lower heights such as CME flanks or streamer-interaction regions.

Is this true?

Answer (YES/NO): NO